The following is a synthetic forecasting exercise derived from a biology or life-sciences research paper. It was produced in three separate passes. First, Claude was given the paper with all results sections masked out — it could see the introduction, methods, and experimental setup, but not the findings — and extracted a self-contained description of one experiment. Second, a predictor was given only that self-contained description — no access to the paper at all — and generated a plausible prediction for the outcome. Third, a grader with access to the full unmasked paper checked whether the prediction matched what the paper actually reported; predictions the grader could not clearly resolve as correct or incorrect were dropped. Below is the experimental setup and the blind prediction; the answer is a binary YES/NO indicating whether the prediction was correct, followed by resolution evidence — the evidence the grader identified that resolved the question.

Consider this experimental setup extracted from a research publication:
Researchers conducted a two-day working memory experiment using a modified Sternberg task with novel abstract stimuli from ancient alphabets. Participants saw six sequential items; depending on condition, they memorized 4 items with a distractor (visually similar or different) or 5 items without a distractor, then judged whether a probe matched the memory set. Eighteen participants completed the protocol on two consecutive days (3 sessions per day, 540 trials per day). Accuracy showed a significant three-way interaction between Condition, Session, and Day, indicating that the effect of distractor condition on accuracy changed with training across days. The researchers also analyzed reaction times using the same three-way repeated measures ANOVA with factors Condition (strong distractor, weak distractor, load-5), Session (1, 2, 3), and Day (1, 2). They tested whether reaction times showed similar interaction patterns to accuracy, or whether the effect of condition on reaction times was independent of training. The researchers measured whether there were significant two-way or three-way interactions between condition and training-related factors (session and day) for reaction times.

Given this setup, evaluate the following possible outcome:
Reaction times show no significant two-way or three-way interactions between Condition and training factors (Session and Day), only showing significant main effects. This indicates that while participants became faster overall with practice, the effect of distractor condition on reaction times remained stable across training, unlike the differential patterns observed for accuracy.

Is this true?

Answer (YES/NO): YES